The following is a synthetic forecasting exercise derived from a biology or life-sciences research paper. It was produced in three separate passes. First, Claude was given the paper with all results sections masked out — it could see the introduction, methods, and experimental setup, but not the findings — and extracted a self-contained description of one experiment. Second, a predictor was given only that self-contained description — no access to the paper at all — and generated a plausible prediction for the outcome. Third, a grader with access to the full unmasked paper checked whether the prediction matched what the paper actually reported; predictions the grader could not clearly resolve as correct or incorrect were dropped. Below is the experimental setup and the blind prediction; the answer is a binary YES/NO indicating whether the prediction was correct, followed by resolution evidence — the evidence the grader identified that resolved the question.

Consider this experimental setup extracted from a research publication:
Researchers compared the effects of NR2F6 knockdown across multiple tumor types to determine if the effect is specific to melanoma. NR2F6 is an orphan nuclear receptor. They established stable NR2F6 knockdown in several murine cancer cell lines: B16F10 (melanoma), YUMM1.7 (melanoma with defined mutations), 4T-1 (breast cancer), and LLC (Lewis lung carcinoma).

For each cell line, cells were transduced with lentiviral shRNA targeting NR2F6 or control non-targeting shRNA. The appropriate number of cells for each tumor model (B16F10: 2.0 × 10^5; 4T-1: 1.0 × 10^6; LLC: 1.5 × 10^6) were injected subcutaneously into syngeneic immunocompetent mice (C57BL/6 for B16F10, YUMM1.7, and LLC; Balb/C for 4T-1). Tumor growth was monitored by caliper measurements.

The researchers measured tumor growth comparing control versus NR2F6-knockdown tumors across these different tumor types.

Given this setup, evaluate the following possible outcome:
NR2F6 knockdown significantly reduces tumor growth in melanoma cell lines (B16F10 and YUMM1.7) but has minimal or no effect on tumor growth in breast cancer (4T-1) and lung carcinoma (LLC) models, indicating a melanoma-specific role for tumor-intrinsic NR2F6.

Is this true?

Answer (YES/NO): YES